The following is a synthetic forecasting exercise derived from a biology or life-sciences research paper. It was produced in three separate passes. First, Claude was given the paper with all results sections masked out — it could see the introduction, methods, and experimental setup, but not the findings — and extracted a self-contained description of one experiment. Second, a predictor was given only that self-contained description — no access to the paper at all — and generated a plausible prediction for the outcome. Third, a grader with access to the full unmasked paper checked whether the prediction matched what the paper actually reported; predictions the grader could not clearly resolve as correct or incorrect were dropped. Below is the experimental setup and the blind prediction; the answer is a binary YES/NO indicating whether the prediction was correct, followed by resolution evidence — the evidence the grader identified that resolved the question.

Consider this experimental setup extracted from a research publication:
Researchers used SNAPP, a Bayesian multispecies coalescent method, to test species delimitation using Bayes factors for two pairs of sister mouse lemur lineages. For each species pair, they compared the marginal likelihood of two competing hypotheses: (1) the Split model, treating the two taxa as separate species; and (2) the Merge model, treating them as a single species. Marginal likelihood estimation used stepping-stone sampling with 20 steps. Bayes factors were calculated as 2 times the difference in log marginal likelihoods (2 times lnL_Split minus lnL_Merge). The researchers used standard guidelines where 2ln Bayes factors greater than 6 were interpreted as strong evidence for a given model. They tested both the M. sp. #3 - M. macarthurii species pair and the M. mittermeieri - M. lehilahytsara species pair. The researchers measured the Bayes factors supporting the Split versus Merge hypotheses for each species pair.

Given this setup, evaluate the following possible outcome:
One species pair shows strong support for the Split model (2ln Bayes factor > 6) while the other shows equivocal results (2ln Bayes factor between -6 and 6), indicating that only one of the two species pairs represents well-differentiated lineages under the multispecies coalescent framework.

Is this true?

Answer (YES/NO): NO